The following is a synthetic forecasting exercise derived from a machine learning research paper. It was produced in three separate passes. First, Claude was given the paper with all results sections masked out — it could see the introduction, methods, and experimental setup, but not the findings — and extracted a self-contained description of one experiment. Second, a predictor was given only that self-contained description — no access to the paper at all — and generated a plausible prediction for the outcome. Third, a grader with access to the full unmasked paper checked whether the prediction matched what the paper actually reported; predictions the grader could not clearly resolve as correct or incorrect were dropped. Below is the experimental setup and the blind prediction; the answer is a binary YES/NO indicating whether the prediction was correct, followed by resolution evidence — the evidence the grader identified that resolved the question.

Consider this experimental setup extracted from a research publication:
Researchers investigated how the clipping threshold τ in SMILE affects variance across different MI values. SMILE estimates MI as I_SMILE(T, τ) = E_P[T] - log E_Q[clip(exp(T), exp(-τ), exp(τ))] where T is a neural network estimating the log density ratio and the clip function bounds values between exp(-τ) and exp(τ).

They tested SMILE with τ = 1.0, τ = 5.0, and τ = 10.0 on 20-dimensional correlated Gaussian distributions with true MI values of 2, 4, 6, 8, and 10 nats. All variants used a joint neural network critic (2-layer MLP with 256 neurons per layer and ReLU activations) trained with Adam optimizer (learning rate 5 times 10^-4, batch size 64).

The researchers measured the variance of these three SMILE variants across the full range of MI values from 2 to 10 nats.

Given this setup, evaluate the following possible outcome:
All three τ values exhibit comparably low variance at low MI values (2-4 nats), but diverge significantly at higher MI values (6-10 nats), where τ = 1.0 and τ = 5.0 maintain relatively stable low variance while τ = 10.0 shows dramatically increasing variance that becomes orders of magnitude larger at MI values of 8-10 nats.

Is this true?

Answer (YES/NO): NO